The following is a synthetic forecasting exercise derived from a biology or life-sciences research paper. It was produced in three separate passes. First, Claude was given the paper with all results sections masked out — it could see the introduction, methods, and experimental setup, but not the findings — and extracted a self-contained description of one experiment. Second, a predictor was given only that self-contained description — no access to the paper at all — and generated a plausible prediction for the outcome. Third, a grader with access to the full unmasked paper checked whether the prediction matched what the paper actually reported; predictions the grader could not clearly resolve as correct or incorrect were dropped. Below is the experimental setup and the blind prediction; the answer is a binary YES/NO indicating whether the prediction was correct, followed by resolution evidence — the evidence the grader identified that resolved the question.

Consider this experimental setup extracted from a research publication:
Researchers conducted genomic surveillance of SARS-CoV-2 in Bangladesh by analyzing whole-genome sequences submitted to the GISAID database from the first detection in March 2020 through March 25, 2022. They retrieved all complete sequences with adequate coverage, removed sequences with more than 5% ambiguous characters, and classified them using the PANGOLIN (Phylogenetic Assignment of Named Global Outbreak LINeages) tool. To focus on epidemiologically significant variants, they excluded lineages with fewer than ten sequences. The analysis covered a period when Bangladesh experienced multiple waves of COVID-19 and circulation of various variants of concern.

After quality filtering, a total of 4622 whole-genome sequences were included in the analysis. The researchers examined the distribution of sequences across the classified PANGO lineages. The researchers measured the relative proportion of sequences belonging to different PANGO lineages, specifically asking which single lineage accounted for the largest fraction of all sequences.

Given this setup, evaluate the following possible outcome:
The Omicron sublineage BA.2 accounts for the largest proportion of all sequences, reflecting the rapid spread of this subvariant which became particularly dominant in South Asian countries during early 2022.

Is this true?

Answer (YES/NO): NO